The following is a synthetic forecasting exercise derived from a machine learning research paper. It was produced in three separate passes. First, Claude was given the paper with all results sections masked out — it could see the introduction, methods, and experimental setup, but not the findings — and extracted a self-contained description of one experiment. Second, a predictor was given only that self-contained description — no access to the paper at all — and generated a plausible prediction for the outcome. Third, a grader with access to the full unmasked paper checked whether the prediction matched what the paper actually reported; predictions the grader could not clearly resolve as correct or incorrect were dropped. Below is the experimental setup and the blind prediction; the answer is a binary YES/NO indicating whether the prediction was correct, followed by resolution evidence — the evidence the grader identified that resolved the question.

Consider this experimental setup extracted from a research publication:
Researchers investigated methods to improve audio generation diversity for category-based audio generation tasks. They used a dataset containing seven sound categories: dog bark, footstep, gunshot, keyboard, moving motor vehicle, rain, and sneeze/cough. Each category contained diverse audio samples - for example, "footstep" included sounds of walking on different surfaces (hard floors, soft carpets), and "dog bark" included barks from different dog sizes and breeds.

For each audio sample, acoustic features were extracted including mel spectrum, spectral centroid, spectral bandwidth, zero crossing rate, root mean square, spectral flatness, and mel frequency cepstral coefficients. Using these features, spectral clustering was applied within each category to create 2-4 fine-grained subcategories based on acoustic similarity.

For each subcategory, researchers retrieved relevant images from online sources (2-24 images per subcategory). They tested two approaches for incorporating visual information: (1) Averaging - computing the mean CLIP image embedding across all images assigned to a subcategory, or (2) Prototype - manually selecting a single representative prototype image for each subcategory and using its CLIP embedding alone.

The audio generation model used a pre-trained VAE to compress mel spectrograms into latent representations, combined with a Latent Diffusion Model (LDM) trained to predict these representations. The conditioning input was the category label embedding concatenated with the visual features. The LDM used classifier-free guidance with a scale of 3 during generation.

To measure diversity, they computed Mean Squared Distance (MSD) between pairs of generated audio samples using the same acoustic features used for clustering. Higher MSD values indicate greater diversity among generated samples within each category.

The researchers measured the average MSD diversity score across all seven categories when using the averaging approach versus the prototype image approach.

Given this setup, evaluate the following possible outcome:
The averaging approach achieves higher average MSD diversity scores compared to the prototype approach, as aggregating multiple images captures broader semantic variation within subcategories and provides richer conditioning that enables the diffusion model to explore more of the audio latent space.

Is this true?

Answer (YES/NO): NO